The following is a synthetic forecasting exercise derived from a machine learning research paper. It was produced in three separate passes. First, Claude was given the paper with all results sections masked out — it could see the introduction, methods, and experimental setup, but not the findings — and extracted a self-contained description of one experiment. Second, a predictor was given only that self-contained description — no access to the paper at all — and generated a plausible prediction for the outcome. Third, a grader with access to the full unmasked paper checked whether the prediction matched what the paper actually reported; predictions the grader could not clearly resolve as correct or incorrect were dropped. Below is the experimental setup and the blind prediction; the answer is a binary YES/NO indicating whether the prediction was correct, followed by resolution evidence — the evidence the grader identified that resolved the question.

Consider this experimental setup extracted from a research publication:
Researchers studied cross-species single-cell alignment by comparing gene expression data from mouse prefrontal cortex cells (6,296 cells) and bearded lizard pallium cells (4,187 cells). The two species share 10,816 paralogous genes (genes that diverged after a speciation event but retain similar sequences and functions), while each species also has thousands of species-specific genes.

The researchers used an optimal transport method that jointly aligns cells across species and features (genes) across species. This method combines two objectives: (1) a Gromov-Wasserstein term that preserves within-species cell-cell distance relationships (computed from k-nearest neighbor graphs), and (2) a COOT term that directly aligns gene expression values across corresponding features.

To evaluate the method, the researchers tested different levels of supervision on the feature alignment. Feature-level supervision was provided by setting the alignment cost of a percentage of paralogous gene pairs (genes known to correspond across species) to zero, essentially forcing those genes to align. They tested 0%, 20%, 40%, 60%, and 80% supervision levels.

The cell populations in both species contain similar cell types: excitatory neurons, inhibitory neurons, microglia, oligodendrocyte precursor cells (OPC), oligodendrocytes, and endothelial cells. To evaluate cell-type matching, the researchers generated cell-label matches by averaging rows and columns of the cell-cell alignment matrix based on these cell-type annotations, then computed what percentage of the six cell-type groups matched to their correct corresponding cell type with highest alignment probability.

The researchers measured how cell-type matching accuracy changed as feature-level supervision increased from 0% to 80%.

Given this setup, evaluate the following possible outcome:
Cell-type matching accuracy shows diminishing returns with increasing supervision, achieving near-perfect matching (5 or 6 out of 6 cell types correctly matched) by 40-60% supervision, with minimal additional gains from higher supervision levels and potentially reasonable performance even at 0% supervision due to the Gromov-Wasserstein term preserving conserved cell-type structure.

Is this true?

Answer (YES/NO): YES